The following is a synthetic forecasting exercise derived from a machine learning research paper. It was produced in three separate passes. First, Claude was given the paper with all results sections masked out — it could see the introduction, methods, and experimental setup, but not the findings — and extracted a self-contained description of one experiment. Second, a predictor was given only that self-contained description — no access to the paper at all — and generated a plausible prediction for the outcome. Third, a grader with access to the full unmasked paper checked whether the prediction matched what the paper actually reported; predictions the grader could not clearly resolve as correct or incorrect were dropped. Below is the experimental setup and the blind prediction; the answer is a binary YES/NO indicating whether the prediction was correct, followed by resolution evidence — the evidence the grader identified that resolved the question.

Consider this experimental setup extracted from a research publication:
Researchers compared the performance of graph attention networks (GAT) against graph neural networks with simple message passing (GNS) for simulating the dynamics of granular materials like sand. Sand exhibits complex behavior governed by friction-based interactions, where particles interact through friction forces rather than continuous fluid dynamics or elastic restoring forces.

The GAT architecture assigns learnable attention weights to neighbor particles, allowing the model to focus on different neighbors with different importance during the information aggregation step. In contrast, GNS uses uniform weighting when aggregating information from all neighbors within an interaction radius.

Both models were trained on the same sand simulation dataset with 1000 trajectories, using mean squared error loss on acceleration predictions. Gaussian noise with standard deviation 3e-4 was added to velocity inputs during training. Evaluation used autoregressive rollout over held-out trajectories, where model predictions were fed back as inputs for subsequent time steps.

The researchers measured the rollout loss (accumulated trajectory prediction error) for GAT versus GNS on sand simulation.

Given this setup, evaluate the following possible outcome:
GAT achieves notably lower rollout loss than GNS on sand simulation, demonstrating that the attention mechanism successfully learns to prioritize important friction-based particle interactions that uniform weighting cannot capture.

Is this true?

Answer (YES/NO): NO